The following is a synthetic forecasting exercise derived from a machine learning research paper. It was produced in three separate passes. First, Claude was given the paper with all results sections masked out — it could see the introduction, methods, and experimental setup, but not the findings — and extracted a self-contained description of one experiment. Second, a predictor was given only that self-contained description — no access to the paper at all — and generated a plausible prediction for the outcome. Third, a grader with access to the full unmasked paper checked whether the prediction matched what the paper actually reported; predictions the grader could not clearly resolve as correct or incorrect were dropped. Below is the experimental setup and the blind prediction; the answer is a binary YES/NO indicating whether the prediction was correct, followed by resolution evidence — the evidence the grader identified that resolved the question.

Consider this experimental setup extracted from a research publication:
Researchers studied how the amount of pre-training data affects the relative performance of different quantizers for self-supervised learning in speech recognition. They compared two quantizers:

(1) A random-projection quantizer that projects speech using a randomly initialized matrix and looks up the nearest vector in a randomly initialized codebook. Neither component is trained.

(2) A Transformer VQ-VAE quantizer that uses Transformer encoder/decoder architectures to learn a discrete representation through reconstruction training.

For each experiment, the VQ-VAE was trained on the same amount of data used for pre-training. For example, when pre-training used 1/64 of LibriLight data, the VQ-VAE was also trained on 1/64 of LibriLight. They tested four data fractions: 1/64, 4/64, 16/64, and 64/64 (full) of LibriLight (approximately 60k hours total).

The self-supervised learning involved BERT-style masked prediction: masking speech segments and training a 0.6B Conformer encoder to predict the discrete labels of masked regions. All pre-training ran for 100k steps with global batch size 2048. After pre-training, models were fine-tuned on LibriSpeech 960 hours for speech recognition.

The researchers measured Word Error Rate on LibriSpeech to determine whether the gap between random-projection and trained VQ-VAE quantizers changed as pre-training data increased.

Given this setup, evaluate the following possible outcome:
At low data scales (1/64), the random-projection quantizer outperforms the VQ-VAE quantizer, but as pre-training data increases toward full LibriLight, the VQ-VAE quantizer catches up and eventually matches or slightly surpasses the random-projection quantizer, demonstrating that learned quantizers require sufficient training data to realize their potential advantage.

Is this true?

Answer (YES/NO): NO